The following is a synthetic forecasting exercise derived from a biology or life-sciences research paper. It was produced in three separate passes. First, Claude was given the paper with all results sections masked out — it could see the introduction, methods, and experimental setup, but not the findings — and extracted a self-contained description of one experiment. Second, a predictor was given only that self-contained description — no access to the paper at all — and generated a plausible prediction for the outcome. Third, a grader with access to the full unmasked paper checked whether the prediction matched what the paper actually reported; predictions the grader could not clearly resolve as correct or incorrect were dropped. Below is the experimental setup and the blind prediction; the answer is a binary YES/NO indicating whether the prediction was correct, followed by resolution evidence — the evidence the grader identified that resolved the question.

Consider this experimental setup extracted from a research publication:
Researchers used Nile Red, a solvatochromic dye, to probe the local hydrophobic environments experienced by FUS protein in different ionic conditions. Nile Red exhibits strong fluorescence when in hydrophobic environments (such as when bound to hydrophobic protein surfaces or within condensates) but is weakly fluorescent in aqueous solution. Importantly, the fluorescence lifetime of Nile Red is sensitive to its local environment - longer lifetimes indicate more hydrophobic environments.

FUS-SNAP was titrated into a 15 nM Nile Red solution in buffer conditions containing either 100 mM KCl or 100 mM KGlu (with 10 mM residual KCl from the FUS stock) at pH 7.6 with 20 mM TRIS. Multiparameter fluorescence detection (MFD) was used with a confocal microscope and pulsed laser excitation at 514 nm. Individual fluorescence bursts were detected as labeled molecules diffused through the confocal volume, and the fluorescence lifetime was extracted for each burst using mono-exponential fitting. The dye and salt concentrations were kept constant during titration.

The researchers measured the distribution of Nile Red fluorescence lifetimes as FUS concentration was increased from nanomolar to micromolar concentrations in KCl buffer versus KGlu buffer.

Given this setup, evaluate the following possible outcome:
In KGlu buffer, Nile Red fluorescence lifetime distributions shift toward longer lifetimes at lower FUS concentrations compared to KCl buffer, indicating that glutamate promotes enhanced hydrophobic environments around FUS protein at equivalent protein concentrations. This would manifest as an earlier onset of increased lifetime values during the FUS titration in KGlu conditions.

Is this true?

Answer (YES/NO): YES